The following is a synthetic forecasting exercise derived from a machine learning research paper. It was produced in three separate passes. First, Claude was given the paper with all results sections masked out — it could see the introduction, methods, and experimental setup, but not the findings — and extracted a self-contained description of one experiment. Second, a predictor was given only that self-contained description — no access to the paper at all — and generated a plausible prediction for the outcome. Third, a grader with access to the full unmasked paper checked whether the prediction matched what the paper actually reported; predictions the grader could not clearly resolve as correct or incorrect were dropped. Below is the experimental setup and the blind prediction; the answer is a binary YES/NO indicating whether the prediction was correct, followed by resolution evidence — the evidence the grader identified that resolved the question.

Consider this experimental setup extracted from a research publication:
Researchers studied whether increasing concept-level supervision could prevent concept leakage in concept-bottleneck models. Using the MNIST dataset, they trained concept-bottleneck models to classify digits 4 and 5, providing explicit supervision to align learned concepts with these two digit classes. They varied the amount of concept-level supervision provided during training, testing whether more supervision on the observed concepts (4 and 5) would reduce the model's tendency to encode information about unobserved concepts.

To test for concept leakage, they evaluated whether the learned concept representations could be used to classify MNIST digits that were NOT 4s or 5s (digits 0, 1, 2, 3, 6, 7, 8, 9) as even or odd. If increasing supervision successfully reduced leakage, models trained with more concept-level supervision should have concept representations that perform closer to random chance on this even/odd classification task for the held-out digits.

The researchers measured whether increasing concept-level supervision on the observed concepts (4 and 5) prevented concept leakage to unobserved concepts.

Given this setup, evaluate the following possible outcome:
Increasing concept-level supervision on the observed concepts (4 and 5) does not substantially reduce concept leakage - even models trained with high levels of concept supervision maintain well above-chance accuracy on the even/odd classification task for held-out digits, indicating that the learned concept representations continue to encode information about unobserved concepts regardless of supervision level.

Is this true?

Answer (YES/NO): YES